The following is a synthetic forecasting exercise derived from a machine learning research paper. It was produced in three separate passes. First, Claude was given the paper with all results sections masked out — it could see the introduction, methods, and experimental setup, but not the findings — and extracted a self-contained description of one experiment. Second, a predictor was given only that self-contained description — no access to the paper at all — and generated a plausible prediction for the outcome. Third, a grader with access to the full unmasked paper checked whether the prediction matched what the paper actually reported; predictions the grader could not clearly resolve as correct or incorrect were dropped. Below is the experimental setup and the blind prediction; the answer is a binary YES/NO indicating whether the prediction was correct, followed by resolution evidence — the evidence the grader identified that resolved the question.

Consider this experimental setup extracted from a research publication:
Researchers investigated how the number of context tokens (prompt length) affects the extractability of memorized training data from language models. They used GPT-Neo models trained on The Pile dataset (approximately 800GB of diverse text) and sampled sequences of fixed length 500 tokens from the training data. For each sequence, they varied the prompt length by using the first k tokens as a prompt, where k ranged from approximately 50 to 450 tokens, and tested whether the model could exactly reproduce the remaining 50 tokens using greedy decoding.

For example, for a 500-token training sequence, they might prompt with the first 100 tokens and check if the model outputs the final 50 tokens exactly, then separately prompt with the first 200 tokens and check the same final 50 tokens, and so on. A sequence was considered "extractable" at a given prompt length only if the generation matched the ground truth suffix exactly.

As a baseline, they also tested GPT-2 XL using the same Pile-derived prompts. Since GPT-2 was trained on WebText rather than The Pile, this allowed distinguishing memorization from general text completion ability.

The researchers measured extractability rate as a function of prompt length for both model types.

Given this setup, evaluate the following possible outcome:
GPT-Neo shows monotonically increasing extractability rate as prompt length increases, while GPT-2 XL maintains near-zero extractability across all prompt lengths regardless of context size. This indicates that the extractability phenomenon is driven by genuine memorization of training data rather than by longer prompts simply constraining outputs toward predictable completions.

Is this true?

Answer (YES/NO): NO